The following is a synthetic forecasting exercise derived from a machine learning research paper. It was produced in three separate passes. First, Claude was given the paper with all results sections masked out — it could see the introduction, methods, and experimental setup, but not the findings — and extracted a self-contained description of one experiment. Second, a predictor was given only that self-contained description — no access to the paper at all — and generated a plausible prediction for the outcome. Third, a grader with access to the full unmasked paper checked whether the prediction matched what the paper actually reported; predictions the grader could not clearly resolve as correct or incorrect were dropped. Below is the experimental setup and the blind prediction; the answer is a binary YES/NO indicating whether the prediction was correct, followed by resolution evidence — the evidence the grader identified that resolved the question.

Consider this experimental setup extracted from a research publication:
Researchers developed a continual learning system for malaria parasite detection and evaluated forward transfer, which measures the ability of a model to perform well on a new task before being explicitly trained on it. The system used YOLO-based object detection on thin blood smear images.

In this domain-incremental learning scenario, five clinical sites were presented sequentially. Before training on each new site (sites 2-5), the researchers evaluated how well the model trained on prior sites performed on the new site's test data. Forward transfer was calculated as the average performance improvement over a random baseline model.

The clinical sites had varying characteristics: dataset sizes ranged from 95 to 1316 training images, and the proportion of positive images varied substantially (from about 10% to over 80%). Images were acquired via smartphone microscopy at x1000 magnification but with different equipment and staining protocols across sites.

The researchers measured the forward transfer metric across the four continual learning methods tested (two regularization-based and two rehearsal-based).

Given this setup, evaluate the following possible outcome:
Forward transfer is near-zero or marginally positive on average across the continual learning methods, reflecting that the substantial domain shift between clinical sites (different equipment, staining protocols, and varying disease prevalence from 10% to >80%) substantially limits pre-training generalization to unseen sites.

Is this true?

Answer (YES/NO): NO